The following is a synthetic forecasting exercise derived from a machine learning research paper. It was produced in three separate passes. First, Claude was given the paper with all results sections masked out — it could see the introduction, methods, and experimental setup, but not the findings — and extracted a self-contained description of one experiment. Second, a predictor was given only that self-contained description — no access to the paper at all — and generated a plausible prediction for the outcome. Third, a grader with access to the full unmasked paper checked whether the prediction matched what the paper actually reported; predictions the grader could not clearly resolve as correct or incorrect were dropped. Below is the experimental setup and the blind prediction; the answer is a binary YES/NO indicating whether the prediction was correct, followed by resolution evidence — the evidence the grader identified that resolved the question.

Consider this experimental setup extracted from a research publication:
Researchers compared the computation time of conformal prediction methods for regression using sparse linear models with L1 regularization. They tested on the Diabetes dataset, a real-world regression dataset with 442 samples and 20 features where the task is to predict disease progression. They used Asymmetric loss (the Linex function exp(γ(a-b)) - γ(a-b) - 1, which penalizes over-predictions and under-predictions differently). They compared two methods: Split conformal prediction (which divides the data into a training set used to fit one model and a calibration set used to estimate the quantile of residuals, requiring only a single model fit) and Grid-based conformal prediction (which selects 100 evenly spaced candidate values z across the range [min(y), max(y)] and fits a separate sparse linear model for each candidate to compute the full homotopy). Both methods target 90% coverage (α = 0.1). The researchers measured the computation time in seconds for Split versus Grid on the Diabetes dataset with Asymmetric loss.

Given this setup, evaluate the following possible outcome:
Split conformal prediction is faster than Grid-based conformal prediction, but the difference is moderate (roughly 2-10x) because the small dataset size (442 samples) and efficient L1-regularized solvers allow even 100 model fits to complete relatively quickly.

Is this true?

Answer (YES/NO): NO